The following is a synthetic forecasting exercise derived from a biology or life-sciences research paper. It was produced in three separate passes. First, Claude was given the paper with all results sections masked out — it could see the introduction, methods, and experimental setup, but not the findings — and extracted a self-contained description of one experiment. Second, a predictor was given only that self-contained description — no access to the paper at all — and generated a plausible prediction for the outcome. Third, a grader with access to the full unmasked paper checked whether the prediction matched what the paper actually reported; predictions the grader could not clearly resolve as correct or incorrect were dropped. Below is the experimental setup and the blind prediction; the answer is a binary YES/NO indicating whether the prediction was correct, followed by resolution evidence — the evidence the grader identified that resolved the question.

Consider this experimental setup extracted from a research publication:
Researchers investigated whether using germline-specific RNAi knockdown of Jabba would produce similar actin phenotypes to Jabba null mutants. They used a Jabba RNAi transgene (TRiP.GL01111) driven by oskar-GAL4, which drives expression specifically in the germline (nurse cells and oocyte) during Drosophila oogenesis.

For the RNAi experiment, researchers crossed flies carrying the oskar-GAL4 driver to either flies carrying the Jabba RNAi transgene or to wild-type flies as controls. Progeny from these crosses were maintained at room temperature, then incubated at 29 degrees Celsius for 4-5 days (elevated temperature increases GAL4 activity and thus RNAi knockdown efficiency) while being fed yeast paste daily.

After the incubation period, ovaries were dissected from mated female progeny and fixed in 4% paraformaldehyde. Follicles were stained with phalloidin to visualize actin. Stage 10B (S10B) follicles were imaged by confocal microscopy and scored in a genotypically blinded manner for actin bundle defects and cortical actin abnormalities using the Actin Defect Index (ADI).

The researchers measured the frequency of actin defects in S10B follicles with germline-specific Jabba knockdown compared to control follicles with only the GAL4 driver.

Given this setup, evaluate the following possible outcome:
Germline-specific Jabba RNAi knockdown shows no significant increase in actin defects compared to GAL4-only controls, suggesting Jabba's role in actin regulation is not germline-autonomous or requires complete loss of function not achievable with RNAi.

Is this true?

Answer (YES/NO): NO